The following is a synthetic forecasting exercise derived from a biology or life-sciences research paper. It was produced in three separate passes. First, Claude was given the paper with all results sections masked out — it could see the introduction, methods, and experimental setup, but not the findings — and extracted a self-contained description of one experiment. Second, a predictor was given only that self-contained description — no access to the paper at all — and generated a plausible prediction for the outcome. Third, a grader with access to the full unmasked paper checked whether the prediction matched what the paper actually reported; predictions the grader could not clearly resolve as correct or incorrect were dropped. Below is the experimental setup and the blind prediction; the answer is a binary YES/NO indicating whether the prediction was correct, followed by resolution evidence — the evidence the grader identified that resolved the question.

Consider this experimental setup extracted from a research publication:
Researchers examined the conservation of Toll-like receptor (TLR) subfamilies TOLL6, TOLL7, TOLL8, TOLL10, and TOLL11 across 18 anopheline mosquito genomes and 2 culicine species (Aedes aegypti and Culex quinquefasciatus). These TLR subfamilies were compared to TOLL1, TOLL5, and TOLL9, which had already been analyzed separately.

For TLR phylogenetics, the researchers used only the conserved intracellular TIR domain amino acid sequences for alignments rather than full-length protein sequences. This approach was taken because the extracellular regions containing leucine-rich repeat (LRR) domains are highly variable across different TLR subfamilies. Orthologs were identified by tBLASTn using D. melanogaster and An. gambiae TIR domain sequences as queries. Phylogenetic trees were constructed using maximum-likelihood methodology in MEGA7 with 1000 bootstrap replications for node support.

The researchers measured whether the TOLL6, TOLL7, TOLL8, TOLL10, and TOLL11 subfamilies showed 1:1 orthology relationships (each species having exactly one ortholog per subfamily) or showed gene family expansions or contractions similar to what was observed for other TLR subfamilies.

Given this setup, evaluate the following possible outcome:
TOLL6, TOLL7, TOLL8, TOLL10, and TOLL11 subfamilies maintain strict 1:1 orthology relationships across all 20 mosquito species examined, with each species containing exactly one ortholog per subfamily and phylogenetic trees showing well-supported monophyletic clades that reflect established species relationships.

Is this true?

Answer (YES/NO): YES